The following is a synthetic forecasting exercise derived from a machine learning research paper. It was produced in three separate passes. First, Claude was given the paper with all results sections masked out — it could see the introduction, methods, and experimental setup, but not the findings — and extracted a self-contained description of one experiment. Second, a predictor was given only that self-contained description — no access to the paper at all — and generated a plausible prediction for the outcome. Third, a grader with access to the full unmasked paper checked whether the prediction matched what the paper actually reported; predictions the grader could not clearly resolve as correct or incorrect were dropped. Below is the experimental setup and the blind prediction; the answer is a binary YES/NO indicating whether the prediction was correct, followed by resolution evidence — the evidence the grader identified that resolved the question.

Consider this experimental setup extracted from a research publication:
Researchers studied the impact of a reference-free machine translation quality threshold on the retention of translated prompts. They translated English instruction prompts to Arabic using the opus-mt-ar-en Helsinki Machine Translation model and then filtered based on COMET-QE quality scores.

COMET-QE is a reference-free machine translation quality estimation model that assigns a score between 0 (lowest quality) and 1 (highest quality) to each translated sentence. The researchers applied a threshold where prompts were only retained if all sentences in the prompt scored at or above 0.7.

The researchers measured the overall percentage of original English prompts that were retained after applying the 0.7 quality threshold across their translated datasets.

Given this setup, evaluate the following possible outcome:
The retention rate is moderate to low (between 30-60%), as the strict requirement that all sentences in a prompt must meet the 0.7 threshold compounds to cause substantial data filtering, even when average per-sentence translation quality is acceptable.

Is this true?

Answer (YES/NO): NO